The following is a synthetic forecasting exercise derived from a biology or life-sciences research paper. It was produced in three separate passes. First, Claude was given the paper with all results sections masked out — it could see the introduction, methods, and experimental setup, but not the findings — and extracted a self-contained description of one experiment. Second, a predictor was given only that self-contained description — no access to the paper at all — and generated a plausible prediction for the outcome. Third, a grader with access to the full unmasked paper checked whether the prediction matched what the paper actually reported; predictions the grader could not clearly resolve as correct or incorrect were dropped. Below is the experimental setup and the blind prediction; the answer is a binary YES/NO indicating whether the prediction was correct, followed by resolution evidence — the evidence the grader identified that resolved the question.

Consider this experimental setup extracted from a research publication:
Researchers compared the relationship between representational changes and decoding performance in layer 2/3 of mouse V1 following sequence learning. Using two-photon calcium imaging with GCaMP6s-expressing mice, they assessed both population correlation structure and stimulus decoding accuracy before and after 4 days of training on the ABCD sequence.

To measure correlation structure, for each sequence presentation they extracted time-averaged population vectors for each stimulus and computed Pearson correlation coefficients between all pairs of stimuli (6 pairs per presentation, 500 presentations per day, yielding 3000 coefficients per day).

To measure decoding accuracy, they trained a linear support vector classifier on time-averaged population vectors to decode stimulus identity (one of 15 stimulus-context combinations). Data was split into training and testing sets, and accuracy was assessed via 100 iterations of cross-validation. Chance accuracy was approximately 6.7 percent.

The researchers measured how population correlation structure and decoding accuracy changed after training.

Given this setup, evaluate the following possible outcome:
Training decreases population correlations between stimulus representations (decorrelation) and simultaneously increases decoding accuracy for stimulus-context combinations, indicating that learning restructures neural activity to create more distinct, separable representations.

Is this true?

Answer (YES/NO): NO